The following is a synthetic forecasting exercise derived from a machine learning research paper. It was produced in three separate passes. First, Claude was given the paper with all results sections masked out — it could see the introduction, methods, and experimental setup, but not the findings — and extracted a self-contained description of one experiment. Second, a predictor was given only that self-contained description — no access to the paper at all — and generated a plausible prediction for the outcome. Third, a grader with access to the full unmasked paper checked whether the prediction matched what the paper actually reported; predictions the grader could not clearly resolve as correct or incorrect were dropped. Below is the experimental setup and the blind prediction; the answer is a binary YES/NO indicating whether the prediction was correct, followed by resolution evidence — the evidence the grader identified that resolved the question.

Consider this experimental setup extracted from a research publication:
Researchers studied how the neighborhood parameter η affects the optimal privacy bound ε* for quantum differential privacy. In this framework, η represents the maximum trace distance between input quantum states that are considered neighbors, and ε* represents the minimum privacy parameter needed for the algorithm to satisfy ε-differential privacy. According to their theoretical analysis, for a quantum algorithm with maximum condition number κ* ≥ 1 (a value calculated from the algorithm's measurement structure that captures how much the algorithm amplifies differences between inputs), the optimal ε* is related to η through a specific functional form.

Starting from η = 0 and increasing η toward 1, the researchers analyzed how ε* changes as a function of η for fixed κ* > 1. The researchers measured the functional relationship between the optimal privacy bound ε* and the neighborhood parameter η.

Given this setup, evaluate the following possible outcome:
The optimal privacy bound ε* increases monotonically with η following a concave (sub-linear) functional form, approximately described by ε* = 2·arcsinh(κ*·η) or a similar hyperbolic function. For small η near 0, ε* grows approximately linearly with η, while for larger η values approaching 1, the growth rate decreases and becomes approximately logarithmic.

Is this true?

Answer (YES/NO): NO